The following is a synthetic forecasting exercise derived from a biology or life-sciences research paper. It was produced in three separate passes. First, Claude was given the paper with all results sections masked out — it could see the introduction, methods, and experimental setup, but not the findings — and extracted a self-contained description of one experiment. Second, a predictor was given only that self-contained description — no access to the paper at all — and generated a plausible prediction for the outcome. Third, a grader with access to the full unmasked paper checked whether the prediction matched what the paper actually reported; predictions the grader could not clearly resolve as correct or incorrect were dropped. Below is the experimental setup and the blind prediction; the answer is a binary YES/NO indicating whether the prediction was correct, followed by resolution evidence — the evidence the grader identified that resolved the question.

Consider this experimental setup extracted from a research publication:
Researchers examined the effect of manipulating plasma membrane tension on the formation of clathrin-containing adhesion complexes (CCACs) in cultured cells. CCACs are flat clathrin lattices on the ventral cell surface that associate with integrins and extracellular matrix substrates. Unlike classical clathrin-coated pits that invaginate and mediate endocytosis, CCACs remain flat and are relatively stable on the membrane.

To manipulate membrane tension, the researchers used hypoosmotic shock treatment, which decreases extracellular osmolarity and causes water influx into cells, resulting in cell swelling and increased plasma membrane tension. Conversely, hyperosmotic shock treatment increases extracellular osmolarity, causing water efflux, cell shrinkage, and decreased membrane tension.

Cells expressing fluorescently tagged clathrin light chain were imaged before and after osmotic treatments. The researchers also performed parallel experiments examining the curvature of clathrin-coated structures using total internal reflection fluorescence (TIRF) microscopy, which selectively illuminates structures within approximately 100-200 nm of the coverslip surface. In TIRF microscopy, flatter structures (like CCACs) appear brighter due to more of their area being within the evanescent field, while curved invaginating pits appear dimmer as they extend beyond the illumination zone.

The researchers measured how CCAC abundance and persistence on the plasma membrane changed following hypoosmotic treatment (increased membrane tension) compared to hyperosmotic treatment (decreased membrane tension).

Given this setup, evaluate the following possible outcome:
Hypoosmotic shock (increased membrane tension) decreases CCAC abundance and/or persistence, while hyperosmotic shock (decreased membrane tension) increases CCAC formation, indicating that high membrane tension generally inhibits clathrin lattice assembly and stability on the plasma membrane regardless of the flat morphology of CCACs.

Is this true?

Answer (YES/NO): NO